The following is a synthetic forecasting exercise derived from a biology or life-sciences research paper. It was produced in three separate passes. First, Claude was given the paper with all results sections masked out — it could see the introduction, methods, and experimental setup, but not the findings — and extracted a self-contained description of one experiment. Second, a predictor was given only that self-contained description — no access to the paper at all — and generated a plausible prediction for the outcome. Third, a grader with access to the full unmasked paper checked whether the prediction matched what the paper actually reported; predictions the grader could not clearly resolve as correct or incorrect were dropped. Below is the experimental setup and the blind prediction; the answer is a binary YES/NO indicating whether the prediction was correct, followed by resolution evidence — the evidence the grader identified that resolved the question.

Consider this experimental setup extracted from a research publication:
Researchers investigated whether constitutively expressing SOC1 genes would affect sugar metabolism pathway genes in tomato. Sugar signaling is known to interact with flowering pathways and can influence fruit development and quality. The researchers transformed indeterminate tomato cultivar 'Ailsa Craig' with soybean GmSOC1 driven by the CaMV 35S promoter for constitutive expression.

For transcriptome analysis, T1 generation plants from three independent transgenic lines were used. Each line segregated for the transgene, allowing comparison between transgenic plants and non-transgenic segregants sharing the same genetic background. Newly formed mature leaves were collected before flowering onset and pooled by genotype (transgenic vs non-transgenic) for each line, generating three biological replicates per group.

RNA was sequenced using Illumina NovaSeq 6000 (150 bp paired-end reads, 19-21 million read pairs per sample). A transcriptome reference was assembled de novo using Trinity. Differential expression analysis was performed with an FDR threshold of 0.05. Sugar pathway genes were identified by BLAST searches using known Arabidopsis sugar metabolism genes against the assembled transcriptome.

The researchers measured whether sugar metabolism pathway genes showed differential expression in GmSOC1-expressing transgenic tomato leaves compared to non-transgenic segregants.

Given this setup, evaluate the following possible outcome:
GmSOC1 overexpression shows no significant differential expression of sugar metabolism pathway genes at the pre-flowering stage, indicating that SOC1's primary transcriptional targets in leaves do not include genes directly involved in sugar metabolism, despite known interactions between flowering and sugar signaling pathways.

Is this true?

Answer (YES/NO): NO